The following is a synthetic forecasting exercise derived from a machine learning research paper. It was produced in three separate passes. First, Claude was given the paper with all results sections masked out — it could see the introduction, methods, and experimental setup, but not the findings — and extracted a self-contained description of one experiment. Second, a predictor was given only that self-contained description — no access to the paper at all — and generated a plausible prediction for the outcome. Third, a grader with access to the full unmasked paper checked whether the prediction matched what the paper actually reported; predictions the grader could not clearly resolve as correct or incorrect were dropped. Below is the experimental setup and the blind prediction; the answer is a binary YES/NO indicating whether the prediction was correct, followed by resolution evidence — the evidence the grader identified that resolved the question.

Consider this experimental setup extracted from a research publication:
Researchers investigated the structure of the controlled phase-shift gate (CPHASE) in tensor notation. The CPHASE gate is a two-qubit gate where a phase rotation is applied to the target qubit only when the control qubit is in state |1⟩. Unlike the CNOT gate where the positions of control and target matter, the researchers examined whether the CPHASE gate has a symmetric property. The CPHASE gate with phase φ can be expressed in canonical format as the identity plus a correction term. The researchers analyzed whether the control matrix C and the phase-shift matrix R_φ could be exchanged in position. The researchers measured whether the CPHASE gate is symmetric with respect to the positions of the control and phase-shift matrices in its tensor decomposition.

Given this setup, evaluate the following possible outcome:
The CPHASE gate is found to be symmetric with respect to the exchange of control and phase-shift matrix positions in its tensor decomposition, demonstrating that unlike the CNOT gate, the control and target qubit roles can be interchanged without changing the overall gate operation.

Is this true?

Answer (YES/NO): YES